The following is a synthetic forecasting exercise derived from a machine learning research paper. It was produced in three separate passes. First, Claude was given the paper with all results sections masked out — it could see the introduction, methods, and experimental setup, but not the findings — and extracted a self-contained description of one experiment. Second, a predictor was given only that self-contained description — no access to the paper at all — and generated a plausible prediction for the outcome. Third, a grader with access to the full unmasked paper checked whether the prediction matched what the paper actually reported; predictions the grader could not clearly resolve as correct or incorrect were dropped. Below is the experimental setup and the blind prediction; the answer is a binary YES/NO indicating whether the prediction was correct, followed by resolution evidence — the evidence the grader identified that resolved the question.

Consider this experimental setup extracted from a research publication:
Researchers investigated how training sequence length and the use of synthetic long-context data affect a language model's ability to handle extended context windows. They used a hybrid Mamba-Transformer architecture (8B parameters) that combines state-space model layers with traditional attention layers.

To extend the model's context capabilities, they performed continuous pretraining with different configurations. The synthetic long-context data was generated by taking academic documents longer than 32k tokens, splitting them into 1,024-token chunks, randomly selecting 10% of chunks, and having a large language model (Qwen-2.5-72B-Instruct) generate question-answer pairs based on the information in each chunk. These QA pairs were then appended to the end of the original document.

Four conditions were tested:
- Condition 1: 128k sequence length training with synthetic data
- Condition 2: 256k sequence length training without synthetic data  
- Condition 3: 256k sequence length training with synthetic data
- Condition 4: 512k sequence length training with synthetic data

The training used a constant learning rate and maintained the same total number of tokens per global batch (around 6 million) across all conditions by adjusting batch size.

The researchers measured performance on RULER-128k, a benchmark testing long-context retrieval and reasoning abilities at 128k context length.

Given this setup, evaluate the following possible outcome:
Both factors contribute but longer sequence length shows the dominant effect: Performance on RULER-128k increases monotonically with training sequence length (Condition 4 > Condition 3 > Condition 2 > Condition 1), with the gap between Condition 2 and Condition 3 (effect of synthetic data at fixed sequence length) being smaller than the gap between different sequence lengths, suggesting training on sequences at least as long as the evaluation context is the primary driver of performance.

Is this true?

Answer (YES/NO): NO